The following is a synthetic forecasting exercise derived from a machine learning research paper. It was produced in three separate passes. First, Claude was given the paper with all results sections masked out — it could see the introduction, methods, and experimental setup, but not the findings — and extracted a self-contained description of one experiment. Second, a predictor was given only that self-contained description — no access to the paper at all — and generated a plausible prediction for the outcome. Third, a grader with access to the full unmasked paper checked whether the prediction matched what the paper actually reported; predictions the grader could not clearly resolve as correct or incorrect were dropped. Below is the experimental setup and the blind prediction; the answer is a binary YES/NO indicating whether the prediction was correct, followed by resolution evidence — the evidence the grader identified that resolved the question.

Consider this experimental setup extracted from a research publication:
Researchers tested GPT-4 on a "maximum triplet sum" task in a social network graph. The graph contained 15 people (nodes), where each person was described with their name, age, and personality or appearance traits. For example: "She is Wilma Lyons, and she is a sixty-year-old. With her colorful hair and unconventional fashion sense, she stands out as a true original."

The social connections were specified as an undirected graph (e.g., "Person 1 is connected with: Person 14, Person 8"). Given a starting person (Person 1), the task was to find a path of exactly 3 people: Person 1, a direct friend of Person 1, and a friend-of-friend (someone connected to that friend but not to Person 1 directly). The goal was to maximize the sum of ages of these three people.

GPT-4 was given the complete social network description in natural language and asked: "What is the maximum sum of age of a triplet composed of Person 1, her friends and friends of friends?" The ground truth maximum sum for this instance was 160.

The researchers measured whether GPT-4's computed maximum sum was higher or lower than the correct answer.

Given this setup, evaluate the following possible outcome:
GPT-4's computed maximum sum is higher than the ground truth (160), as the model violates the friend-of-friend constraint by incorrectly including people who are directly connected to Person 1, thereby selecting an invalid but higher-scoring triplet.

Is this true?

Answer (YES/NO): NO